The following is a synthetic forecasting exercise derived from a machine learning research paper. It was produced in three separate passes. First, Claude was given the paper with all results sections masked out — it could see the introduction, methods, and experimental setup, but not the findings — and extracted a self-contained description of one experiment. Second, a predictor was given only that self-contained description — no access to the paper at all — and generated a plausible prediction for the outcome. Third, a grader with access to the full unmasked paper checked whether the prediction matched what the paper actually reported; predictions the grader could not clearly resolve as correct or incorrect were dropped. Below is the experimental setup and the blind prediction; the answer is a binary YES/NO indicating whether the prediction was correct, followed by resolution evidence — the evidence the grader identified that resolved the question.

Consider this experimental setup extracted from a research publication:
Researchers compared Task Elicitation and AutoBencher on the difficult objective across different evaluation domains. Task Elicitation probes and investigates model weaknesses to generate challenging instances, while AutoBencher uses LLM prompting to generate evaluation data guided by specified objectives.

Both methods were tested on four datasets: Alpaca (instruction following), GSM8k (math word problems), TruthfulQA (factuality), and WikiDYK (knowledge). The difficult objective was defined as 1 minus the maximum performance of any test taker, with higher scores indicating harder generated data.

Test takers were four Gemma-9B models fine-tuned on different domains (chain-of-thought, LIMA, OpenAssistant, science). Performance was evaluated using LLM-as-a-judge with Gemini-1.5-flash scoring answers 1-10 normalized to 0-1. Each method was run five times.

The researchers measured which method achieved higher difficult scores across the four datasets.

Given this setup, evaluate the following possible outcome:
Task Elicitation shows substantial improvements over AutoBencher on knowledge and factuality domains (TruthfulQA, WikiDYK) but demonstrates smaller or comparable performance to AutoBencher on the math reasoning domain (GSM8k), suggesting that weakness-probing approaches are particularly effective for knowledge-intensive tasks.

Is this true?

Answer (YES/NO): YES